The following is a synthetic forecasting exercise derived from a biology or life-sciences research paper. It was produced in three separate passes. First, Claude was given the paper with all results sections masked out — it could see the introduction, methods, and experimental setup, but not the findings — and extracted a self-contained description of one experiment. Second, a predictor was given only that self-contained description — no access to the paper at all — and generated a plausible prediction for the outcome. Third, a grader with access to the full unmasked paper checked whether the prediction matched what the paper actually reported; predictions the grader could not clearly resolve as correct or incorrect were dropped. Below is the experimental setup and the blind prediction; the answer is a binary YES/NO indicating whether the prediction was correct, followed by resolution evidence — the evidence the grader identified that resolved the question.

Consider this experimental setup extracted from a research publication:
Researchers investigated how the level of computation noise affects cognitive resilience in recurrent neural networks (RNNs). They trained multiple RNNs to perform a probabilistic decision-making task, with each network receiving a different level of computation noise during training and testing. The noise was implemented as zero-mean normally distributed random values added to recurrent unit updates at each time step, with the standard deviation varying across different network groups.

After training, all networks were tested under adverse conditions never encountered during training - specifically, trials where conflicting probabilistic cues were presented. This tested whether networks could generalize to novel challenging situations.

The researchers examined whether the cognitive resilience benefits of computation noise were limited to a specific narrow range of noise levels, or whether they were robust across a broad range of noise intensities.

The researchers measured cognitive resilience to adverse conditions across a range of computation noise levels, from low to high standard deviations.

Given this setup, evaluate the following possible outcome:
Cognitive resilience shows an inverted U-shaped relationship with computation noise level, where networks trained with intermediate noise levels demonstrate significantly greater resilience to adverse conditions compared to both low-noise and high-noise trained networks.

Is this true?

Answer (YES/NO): NO